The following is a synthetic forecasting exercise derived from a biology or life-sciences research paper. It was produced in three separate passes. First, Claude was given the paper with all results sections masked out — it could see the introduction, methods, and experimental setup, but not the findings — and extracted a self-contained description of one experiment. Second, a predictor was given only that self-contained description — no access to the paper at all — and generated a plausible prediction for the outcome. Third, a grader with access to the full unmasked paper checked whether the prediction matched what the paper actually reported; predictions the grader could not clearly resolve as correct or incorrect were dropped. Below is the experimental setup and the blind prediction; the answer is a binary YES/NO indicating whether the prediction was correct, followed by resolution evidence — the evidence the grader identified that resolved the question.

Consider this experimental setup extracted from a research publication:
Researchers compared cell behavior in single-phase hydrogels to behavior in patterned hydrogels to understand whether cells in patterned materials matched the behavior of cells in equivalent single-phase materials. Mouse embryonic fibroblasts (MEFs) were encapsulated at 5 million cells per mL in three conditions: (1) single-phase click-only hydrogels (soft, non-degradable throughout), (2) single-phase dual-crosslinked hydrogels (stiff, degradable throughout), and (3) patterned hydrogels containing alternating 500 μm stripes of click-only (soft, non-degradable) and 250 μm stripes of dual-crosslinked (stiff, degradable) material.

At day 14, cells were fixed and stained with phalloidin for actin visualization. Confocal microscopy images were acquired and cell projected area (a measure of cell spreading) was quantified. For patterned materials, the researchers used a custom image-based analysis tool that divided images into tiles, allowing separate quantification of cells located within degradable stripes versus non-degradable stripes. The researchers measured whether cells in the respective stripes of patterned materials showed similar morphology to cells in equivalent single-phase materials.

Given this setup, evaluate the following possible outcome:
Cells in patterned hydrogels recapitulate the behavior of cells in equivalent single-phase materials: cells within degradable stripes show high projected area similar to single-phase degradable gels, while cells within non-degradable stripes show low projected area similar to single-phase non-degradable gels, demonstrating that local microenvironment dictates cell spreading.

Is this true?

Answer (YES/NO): YES